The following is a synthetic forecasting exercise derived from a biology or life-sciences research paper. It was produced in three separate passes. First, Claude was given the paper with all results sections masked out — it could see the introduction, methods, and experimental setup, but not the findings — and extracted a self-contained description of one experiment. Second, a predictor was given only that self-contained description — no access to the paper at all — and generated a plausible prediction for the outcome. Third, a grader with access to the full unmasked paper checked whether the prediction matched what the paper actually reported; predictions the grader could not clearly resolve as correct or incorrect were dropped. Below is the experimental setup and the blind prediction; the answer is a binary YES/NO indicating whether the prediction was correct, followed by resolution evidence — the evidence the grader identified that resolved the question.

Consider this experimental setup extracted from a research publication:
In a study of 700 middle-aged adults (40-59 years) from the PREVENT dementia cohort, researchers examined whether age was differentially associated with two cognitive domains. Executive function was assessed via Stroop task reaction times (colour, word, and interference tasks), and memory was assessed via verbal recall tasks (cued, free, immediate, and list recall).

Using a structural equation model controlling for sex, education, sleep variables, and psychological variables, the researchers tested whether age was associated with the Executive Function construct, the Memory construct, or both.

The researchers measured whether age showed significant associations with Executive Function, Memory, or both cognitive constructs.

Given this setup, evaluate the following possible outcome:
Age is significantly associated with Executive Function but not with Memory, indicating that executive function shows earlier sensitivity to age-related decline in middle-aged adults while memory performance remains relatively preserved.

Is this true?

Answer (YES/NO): YES